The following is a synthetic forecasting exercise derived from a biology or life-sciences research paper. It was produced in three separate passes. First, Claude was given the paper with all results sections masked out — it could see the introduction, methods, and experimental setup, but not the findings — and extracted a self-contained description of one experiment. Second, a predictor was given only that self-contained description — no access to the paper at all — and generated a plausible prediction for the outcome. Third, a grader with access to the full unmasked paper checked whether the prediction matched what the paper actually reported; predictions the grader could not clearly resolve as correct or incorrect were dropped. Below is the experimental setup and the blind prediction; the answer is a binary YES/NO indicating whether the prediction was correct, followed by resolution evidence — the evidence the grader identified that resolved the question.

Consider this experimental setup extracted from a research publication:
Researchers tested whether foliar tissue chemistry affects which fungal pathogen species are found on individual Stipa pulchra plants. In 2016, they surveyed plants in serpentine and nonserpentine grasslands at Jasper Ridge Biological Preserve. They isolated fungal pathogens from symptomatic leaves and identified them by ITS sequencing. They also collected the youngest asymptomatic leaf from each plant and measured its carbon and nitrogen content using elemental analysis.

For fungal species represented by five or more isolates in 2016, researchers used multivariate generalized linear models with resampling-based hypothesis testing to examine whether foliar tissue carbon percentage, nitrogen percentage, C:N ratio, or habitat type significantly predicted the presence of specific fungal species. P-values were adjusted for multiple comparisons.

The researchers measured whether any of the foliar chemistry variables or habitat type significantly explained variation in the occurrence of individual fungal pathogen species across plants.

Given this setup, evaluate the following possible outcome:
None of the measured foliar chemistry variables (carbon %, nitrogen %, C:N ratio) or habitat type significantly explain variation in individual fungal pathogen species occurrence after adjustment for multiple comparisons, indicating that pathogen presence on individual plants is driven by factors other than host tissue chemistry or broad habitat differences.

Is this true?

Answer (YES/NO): NO